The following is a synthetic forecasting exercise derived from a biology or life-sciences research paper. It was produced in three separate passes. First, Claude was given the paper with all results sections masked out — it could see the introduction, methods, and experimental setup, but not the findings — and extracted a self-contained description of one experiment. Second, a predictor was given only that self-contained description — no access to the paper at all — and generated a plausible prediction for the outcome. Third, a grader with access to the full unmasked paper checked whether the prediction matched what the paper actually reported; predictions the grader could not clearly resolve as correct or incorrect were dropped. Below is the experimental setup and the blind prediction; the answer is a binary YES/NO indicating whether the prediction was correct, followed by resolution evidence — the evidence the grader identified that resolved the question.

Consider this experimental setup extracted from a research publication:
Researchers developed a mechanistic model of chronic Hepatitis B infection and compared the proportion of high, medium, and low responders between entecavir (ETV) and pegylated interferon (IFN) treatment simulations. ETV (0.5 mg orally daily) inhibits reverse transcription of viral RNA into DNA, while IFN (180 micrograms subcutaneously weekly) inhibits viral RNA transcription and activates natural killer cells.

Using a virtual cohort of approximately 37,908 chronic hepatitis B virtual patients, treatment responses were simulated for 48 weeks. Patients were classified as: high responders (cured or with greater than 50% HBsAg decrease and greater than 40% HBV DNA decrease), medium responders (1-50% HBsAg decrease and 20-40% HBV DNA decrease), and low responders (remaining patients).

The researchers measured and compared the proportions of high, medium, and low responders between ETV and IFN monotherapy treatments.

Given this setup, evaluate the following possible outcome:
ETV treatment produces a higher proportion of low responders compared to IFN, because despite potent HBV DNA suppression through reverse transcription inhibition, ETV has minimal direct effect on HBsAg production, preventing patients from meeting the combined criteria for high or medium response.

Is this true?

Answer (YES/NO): YES